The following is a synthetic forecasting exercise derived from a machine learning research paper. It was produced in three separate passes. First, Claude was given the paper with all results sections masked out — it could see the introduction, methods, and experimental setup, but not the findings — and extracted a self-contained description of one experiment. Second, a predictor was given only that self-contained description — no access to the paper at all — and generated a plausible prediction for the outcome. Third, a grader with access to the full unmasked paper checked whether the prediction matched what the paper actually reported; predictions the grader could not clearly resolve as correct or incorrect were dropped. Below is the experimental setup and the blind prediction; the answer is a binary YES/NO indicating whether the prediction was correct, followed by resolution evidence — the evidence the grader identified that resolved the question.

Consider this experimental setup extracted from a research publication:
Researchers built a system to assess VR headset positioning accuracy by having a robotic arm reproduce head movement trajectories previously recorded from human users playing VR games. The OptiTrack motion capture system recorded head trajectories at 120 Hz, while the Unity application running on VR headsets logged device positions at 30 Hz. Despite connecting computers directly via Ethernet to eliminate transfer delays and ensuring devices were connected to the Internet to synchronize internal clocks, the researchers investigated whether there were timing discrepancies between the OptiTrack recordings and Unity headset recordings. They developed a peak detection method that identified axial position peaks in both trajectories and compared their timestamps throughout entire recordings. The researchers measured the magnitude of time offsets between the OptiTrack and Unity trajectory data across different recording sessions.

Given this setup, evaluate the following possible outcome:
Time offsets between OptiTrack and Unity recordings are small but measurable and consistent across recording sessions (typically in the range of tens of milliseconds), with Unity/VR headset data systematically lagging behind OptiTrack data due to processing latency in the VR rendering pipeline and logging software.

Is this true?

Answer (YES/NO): NO